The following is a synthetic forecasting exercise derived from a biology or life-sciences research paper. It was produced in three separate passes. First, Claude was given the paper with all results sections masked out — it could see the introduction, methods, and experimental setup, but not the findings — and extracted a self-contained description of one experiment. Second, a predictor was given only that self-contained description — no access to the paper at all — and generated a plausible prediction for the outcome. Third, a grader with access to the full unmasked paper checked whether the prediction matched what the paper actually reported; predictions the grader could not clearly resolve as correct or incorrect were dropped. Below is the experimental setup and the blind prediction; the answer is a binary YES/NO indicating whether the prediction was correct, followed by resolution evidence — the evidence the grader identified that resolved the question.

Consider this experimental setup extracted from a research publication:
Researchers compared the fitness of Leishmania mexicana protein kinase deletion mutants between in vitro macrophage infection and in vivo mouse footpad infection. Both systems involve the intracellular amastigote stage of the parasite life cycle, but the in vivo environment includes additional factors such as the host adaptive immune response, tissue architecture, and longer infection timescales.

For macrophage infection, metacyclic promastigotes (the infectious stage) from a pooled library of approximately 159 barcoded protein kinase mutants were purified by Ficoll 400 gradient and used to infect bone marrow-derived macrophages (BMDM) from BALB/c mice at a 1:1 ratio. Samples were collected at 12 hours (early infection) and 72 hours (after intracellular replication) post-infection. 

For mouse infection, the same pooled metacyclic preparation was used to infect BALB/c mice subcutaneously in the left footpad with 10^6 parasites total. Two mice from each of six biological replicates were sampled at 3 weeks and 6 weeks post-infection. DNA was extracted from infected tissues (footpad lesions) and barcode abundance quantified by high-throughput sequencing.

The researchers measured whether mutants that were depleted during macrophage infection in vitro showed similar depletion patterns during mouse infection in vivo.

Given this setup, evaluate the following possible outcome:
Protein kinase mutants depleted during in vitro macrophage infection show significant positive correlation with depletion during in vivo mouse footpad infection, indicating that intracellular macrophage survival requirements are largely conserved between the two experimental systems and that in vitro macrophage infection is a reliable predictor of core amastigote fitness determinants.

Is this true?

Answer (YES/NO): NO